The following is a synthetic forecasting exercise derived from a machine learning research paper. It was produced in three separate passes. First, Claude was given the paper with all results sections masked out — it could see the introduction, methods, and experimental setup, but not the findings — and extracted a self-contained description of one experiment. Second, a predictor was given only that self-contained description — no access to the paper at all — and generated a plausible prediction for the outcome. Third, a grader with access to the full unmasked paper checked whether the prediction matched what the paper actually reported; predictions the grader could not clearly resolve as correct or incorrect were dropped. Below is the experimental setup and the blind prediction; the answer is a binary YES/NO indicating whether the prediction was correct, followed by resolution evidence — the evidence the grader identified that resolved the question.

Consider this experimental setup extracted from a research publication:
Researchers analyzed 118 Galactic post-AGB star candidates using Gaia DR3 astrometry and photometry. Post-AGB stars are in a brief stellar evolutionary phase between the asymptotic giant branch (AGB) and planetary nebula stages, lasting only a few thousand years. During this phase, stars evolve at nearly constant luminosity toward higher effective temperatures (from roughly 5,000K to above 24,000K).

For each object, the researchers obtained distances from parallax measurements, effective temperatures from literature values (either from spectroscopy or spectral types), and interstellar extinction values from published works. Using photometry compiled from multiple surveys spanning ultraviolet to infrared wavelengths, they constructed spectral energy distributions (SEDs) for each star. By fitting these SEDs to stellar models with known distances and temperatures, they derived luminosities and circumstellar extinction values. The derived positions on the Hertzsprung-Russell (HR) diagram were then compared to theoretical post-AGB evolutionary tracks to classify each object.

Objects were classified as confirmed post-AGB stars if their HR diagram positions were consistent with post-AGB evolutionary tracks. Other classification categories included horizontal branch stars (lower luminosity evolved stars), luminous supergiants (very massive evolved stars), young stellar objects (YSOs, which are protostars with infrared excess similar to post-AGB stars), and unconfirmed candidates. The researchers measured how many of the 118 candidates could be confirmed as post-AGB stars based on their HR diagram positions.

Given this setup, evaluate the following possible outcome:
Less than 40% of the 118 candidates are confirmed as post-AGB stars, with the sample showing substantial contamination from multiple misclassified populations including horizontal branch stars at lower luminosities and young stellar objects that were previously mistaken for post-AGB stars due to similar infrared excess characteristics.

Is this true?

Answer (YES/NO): NO